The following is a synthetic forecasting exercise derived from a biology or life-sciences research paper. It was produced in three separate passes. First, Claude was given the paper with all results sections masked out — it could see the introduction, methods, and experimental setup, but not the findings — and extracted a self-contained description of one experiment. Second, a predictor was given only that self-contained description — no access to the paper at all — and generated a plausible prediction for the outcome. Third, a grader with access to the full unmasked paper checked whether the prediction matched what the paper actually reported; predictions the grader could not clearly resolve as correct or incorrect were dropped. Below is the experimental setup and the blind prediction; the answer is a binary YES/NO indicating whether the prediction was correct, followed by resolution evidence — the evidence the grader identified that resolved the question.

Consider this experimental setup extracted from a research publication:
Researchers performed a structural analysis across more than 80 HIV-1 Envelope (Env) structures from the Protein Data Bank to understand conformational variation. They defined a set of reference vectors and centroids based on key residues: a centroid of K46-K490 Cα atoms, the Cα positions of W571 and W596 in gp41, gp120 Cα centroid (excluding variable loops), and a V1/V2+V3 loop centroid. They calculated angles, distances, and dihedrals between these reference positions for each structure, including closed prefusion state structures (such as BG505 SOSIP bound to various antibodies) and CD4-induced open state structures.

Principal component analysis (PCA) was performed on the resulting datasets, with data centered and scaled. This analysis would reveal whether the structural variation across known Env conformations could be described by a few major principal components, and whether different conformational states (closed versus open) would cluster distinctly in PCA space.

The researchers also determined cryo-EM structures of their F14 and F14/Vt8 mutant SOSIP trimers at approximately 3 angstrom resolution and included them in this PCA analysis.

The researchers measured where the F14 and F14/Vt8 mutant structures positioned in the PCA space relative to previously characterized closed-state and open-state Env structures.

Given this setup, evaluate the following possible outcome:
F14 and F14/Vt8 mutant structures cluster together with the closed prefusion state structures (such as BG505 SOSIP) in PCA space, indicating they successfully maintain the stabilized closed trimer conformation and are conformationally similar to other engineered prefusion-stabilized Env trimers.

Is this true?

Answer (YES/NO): NO